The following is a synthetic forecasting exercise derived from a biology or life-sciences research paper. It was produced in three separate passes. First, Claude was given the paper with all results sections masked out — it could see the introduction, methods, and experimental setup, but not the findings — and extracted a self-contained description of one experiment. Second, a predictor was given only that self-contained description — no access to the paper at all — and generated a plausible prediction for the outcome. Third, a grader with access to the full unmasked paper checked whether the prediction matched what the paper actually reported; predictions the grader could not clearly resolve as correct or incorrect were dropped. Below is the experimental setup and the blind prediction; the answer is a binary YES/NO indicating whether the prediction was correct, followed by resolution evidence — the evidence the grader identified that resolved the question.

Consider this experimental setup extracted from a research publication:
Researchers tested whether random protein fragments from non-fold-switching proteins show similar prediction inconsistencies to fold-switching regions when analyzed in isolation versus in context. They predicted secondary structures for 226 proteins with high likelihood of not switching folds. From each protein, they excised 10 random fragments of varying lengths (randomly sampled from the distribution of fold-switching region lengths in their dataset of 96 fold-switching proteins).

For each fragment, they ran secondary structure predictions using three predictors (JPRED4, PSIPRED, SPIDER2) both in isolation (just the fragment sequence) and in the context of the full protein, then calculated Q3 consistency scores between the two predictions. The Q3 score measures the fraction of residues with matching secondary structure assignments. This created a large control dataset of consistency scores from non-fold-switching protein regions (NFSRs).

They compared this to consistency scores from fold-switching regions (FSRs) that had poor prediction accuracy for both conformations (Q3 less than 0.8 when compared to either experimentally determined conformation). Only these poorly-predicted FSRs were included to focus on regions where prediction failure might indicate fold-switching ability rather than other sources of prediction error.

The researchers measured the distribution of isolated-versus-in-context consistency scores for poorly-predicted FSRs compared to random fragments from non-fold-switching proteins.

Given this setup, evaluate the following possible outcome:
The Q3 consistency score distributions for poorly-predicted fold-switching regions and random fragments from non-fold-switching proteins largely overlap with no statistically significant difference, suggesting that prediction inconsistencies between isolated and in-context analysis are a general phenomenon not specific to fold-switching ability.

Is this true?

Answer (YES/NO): NO